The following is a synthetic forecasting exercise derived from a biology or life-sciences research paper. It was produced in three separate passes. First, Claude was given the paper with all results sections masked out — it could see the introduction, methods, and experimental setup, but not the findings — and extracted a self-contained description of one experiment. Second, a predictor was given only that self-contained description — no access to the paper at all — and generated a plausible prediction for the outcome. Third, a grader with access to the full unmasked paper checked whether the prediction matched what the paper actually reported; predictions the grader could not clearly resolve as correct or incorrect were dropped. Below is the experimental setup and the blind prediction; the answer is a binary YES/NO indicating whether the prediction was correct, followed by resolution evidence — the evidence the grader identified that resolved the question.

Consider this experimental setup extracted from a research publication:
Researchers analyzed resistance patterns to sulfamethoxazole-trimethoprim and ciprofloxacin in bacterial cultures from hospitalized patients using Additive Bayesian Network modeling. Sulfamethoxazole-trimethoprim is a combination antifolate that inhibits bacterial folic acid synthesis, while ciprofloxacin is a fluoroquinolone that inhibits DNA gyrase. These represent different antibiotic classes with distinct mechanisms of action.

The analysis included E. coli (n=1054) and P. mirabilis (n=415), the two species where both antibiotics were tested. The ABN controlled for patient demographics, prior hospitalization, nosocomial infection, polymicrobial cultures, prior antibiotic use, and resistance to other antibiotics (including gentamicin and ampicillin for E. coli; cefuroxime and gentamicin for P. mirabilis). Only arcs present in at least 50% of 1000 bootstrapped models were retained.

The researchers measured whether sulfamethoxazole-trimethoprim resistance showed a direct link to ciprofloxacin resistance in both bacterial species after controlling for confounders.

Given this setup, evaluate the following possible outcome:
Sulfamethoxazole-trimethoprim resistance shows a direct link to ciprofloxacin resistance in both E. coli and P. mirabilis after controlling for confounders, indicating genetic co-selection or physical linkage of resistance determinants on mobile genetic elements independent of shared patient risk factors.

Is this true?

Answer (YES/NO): YES